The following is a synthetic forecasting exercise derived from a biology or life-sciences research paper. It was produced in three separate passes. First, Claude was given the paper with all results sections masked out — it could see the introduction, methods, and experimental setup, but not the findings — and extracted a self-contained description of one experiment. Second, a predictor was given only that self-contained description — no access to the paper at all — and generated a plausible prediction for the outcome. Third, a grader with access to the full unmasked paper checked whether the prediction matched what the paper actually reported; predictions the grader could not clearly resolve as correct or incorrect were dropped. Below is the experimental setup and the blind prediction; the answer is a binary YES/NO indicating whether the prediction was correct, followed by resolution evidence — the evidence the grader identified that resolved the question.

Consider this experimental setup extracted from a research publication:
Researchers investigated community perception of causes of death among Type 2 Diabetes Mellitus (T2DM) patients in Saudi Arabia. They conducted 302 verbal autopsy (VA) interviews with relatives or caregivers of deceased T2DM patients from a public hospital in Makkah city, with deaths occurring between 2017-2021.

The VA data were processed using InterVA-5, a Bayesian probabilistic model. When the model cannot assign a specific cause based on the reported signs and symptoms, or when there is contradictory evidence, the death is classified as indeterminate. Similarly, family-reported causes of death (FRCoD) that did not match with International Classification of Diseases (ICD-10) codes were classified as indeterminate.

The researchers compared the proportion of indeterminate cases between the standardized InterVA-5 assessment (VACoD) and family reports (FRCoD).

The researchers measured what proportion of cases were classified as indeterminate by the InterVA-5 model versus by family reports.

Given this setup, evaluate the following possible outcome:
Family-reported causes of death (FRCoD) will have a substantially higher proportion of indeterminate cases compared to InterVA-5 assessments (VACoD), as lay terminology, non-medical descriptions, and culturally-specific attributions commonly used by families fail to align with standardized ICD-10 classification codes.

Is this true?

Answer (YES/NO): YES